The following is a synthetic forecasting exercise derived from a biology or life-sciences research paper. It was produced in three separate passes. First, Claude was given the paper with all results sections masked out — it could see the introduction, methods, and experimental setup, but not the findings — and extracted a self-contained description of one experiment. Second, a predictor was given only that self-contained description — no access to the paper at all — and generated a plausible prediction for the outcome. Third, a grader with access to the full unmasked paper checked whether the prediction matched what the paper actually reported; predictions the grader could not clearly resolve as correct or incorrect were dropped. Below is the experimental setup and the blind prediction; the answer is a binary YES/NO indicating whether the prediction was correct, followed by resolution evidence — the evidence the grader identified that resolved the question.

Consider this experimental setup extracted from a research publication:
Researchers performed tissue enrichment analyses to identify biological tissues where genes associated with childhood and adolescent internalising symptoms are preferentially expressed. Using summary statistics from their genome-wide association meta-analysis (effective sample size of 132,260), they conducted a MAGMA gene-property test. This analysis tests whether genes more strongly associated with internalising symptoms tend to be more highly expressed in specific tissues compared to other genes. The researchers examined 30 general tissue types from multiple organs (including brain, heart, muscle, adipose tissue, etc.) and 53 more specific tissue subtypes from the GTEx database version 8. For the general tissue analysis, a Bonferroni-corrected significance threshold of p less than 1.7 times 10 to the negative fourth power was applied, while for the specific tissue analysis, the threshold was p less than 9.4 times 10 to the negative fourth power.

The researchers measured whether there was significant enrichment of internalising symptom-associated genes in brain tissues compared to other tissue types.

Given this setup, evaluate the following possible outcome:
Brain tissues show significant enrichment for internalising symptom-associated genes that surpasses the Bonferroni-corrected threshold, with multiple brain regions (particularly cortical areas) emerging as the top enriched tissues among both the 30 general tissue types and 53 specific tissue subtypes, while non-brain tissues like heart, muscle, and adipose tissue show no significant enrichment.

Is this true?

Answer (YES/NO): NO